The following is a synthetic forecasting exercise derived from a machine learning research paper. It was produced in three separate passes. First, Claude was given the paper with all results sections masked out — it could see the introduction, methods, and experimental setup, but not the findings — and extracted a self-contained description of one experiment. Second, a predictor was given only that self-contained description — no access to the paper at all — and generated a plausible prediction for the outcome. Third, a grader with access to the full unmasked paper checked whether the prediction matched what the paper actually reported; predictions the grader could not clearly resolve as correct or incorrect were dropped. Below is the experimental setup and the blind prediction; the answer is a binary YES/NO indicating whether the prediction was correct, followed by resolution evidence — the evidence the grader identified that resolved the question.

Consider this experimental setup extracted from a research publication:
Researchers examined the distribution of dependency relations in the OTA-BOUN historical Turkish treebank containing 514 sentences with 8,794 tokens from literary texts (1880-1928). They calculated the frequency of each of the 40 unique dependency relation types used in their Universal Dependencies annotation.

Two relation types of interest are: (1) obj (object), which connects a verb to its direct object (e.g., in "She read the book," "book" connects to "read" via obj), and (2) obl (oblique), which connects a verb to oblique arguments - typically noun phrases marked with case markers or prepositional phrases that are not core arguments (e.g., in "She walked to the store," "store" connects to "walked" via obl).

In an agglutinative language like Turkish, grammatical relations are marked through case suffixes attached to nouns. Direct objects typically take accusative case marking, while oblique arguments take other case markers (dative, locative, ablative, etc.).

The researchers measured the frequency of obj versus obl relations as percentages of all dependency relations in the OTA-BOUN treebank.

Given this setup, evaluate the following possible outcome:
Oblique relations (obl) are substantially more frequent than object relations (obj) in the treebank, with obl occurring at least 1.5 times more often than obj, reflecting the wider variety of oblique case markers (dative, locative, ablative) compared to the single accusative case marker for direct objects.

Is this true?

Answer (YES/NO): YES